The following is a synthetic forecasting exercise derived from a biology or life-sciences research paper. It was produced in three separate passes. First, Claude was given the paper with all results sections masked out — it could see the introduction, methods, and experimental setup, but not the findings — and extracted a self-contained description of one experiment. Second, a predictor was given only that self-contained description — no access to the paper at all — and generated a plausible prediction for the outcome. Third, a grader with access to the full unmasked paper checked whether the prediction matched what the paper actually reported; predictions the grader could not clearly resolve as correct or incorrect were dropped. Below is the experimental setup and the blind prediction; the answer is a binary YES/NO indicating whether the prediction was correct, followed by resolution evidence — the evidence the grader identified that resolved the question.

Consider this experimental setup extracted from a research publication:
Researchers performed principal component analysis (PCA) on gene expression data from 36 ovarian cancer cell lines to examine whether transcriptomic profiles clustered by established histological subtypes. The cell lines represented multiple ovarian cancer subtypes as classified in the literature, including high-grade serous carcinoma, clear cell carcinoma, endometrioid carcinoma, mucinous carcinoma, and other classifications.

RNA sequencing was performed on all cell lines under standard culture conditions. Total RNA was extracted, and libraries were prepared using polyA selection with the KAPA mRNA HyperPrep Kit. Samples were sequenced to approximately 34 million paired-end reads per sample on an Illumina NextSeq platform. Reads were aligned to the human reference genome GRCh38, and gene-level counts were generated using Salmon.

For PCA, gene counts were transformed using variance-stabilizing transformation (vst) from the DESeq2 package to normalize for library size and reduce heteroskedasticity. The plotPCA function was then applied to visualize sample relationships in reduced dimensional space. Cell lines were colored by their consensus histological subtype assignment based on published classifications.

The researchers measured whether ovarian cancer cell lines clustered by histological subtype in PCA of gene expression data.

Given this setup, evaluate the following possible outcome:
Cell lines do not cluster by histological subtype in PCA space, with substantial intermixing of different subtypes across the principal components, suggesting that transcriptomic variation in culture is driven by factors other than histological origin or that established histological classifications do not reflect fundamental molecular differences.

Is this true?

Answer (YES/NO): NO